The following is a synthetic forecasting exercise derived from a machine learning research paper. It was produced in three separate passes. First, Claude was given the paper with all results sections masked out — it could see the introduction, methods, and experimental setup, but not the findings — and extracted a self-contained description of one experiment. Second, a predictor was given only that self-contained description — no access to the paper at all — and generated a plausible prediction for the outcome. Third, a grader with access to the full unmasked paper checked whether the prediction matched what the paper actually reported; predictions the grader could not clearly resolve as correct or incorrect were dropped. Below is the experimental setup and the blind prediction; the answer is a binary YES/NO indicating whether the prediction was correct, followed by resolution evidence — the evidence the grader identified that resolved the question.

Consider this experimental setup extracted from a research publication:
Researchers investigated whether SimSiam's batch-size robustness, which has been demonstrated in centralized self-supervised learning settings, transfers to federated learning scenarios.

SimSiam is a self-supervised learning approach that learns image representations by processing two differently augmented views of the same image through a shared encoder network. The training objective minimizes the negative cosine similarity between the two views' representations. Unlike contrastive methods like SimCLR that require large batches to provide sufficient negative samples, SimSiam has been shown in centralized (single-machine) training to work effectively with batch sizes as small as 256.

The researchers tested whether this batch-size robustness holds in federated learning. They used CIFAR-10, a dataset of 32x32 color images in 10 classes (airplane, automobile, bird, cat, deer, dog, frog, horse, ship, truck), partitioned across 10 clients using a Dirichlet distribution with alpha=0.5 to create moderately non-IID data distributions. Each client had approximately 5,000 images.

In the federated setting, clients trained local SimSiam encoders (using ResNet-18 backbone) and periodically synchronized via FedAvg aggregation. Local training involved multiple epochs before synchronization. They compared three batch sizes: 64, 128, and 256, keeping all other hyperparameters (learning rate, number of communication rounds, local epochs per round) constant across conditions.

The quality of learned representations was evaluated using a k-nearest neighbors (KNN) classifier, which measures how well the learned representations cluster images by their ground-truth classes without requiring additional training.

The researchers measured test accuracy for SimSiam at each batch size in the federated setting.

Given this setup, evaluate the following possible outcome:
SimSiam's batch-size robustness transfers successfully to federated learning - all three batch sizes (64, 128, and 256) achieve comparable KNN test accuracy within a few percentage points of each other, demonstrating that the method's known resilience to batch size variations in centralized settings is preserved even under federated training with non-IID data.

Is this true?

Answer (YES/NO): NO